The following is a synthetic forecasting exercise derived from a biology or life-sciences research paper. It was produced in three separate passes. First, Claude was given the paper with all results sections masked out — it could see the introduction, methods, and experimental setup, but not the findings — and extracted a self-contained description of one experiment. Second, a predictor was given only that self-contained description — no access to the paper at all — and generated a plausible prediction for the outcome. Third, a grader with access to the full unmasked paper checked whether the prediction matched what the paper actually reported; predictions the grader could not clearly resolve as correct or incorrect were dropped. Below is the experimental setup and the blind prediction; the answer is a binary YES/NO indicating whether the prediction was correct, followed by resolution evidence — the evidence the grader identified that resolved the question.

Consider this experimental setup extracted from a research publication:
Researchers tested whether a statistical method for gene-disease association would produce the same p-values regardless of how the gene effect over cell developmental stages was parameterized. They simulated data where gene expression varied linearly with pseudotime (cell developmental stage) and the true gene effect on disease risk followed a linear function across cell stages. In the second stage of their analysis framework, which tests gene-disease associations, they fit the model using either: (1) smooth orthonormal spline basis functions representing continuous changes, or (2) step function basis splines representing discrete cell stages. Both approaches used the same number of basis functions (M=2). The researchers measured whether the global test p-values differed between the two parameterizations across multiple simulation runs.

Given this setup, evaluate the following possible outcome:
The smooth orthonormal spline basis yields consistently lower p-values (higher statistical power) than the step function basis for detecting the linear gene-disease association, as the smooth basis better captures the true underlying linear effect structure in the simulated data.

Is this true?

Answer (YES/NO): NO